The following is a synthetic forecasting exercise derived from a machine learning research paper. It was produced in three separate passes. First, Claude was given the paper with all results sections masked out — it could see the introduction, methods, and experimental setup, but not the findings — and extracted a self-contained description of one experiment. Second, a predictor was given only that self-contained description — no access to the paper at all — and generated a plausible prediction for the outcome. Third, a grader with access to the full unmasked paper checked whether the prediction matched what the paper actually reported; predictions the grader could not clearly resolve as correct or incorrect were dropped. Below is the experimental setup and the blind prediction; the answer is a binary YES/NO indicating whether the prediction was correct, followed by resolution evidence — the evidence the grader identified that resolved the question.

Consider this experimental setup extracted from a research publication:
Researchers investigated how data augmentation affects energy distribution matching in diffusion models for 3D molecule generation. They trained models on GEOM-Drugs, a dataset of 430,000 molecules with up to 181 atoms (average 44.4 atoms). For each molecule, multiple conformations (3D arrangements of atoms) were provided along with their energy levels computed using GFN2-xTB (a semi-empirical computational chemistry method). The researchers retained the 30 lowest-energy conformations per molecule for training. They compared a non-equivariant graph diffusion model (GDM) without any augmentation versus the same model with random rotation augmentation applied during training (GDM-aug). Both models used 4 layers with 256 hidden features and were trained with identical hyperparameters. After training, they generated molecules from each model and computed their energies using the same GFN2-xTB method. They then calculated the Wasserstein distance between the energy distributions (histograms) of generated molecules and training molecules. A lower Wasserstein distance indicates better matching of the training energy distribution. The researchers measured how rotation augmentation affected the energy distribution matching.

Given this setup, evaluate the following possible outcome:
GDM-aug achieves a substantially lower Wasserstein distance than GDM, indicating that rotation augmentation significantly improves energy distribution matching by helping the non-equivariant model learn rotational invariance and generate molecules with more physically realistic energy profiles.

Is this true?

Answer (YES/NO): NO